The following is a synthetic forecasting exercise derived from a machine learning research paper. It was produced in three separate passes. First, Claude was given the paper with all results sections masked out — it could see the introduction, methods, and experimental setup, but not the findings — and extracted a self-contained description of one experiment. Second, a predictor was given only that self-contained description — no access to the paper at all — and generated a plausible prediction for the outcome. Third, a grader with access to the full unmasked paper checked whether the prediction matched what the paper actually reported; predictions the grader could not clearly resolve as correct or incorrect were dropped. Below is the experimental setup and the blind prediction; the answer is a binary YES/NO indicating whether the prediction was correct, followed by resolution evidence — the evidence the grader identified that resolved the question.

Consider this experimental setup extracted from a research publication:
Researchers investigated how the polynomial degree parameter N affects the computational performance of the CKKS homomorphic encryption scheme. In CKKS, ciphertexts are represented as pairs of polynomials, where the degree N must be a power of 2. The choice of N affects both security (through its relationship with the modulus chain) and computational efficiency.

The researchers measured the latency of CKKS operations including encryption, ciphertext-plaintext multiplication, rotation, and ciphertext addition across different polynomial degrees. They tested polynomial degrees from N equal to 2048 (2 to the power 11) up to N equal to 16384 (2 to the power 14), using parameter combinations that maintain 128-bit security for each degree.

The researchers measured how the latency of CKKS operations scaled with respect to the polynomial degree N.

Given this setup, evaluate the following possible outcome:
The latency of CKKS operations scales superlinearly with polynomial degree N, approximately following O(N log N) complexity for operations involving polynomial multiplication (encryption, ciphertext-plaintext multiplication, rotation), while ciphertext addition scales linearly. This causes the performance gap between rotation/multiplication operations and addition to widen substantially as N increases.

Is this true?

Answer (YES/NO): NO